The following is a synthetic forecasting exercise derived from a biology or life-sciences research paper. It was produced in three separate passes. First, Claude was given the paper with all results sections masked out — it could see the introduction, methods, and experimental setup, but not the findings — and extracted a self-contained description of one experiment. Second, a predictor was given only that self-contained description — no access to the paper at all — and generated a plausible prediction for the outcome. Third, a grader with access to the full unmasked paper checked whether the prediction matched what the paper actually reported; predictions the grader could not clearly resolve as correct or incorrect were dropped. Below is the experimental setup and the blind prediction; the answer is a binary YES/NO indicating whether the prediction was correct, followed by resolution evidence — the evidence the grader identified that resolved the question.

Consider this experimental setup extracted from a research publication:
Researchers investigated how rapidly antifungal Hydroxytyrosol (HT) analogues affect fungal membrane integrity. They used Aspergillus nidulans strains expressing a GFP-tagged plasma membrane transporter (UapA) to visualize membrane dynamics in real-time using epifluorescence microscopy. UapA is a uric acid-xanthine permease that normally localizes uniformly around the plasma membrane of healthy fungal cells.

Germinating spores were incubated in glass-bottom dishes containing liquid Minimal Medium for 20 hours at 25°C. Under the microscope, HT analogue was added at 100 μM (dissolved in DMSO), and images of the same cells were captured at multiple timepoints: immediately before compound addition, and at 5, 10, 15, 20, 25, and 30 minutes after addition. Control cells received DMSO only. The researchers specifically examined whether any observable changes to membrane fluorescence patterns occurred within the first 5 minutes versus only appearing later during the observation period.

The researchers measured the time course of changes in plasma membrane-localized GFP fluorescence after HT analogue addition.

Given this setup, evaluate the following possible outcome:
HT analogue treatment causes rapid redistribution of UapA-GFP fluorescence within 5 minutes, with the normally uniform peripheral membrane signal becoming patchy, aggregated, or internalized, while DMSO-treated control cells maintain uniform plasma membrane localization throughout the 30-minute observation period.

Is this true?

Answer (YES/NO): YES